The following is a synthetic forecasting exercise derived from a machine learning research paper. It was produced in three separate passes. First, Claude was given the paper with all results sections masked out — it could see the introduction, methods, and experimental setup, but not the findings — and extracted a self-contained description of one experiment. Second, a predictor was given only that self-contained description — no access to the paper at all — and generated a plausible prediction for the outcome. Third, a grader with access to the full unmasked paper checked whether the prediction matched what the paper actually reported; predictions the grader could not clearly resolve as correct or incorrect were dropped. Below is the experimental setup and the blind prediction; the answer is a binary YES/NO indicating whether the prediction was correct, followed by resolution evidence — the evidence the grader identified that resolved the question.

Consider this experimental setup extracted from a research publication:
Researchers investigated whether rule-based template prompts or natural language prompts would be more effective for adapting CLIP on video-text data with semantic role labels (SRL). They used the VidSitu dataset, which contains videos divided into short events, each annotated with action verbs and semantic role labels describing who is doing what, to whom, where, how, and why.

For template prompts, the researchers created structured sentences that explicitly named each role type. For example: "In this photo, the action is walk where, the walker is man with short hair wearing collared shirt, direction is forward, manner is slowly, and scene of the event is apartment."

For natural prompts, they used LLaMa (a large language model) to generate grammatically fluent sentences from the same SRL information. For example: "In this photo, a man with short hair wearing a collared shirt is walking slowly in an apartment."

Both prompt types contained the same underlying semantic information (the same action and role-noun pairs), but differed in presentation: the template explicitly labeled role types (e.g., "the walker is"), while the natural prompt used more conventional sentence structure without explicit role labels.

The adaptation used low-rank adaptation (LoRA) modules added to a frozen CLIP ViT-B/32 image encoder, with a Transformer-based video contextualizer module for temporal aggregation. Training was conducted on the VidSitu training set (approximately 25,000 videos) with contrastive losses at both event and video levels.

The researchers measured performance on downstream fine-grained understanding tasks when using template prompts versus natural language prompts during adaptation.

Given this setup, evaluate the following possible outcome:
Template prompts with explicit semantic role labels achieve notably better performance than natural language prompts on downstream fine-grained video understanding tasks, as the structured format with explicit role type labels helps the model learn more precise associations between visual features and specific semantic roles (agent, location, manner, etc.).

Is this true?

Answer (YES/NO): YES